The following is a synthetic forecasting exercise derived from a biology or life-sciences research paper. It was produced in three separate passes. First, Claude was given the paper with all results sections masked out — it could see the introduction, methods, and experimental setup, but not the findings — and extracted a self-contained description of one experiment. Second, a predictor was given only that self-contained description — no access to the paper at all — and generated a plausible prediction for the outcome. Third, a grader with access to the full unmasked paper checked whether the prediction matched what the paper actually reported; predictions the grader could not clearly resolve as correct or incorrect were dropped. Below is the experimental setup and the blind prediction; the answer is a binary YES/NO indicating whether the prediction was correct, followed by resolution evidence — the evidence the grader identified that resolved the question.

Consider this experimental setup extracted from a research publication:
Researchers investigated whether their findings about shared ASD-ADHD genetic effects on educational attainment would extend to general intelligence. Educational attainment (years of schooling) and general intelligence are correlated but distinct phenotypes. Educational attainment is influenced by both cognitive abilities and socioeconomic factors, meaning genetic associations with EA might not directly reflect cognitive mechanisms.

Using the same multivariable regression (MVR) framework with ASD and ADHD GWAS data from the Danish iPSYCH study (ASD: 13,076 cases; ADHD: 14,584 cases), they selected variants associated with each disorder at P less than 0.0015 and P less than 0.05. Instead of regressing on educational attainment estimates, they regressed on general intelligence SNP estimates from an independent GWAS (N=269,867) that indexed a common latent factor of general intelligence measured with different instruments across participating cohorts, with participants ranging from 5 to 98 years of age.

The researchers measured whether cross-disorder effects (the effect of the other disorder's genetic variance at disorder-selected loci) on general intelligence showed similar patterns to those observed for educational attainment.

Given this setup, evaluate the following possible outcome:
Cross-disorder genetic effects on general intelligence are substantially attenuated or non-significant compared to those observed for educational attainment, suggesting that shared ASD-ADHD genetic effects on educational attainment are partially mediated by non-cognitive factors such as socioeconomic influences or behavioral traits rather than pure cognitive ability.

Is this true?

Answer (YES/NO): NO